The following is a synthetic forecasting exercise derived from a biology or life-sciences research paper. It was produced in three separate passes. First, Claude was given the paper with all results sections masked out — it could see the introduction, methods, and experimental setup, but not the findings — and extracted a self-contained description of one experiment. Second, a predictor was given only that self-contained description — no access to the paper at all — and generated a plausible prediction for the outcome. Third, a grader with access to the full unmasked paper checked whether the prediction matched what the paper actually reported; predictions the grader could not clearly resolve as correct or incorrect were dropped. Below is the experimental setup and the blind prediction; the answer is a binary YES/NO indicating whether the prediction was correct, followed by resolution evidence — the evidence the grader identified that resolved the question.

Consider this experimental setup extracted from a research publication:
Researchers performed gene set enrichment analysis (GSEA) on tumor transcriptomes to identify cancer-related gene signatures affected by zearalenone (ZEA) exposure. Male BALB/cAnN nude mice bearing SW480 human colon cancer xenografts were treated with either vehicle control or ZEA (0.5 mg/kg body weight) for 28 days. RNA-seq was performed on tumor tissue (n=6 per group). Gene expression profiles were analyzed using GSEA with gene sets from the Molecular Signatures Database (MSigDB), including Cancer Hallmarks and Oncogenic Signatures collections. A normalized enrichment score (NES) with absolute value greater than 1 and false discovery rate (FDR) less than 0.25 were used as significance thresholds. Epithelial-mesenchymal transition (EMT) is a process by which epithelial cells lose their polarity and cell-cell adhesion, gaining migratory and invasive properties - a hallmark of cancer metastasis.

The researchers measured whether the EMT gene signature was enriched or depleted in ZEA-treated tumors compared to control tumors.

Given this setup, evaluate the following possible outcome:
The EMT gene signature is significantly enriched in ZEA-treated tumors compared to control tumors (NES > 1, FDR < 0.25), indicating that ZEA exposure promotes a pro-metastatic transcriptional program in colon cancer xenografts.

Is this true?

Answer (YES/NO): YES